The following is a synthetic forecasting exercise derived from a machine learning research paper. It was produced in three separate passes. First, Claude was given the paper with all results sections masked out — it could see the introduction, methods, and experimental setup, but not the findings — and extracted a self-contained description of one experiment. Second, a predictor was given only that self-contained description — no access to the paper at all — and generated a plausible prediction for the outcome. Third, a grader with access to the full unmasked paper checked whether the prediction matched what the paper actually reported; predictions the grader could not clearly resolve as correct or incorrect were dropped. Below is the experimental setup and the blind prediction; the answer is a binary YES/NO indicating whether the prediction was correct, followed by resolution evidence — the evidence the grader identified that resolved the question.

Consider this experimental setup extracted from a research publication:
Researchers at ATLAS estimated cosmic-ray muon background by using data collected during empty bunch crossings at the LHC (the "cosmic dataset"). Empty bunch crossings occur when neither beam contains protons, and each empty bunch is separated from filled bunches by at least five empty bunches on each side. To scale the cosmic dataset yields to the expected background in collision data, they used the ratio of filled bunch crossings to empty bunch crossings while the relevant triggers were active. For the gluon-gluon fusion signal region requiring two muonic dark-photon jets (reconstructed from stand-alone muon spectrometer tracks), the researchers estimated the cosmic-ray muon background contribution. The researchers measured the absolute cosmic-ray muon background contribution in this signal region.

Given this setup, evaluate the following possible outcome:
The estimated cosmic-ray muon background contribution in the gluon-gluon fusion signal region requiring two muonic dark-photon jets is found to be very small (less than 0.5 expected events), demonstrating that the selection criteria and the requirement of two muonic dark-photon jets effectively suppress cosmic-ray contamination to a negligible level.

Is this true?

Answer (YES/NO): NO